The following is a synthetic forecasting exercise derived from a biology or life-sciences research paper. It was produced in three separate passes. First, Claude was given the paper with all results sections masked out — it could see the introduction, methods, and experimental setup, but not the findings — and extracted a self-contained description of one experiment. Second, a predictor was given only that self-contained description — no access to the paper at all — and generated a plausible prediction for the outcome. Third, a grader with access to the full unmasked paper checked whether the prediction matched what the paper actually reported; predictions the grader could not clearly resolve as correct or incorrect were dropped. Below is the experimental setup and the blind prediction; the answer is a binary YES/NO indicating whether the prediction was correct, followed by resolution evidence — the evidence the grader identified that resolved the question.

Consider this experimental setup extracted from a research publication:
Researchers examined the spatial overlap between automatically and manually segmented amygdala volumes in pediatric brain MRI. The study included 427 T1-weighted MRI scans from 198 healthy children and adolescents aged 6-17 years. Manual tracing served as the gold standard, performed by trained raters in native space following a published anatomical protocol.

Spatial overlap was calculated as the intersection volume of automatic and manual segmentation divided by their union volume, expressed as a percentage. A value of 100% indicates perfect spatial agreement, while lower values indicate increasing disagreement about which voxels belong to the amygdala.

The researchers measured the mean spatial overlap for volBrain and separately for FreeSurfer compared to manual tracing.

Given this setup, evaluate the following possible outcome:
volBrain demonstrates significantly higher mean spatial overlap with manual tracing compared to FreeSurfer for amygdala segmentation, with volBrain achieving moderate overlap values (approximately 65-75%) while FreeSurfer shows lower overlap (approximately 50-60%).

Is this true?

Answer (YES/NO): NO